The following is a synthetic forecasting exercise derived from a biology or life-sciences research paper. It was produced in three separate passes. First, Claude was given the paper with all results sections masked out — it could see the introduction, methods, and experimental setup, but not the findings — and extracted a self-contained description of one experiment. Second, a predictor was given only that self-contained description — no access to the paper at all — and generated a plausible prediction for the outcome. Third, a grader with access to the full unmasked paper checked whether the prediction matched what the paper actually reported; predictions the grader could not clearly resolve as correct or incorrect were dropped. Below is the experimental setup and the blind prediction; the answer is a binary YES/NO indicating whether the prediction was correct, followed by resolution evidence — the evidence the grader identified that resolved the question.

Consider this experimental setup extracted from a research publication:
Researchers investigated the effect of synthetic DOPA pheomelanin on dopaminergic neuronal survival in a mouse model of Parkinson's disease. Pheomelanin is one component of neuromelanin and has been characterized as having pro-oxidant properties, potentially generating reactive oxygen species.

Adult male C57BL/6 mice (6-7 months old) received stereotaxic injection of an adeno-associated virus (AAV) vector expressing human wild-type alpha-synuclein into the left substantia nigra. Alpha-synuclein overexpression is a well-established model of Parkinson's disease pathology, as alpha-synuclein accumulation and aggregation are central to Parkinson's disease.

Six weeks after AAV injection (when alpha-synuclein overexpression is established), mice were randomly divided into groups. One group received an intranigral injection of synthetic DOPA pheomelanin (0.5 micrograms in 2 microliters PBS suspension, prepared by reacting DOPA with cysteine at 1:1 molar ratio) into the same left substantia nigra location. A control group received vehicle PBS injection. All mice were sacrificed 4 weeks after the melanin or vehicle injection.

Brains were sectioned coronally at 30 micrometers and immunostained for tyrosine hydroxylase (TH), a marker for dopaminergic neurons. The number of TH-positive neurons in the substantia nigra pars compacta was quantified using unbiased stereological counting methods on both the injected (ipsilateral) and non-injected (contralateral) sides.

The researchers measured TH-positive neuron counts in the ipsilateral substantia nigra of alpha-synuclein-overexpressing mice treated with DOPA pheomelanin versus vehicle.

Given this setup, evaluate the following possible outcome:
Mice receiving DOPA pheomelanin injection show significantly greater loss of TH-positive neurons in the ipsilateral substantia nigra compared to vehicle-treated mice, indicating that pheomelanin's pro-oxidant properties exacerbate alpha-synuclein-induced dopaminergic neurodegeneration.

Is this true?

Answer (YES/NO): YES